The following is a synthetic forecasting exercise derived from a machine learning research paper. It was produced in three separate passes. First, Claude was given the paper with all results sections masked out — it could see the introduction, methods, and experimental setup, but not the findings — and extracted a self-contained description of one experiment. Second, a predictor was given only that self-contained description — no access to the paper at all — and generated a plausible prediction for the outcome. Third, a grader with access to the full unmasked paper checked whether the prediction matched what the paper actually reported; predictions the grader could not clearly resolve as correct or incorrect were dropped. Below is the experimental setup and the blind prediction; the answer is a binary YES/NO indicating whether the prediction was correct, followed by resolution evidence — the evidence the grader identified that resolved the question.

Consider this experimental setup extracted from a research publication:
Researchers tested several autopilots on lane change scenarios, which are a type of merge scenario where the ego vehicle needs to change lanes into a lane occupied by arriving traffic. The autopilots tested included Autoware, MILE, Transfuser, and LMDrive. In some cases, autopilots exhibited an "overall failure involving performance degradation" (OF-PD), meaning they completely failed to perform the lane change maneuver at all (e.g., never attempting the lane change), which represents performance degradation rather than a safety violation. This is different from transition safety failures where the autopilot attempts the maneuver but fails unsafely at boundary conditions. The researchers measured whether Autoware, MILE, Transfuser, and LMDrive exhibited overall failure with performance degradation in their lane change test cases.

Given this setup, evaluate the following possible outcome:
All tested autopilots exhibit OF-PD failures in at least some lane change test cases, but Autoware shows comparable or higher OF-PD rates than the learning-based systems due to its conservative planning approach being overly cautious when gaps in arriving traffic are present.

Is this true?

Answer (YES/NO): NO